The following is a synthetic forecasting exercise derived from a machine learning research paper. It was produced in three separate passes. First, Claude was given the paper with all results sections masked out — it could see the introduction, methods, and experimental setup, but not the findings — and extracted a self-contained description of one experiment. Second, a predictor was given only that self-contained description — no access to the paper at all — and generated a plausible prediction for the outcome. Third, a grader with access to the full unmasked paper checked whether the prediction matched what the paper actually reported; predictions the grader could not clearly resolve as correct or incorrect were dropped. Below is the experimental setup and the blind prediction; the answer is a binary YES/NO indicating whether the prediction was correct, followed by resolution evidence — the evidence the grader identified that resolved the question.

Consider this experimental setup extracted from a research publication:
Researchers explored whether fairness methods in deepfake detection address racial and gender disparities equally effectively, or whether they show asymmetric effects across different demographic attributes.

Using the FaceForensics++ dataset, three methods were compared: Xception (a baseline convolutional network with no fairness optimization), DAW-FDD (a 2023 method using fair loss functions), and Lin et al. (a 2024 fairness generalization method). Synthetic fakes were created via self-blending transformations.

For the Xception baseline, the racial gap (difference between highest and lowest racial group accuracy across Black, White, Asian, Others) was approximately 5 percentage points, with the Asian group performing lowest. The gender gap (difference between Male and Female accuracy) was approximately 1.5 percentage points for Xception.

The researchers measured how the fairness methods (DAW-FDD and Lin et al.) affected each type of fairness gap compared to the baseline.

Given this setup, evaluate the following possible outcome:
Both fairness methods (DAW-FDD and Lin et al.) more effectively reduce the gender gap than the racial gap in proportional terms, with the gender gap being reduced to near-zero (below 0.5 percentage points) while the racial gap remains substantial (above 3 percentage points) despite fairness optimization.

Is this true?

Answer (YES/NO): NO